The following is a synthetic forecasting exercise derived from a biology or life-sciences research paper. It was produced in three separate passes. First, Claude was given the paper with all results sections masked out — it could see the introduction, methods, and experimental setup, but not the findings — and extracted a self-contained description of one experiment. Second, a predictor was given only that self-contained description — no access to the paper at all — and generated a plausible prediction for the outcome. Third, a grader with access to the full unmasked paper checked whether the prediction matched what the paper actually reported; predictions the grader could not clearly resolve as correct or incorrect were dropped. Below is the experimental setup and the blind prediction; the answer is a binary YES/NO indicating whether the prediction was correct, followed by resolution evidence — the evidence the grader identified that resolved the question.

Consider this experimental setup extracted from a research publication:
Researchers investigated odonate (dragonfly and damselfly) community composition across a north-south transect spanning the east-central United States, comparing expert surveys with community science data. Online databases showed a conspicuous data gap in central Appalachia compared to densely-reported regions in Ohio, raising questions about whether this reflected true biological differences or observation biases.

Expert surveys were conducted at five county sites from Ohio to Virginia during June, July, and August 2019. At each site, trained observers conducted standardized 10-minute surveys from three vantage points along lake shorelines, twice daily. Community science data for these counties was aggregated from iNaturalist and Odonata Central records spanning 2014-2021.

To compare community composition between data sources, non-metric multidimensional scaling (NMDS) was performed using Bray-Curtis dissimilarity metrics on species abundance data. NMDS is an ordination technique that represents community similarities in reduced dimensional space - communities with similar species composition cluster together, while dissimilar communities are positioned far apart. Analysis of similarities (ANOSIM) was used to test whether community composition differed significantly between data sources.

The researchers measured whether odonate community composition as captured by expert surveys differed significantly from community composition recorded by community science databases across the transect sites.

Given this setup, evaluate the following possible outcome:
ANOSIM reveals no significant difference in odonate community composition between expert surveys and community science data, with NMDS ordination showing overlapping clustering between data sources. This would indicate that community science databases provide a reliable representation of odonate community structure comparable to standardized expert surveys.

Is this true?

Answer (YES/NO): YES